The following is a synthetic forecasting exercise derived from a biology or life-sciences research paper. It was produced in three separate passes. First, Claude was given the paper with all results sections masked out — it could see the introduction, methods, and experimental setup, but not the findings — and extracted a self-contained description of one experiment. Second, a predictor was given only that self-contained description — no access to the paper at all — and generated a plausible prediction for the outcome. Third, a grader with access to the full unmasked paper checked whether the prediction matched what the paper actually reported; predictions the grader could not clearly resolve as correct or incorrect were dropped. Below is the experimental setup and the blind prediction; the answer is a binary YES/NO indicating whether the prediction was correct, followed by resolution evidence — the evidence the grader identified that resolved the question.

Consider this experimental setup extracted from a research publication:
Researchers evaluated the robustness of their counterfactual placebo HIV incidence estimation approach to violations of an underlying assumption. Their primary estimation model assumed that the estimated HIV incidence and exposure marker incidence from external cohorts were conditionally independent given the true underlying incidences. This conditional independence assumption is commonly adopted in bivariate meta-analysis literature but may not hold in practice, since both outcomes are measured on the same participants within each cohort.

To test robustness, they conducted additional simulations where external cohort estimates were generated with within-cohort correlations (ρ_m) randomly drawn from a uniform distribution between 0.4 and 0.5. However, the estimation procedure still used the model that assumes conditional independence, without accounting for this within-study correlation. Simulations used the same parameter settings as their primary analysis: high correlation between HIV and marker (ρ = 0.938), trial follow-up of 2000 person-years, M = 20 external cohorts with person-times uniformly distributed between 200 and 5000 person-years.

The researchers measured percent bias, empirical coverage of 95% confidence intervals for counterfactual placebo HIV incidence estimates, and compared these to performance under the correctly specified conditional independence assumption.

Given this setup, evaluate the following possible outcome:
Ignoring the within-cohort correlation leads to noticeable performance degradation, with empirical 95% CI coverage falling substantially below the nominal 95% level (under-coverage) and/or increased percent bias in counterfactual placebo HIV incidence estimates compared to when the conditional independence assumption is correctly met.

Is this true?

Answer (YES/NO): NO